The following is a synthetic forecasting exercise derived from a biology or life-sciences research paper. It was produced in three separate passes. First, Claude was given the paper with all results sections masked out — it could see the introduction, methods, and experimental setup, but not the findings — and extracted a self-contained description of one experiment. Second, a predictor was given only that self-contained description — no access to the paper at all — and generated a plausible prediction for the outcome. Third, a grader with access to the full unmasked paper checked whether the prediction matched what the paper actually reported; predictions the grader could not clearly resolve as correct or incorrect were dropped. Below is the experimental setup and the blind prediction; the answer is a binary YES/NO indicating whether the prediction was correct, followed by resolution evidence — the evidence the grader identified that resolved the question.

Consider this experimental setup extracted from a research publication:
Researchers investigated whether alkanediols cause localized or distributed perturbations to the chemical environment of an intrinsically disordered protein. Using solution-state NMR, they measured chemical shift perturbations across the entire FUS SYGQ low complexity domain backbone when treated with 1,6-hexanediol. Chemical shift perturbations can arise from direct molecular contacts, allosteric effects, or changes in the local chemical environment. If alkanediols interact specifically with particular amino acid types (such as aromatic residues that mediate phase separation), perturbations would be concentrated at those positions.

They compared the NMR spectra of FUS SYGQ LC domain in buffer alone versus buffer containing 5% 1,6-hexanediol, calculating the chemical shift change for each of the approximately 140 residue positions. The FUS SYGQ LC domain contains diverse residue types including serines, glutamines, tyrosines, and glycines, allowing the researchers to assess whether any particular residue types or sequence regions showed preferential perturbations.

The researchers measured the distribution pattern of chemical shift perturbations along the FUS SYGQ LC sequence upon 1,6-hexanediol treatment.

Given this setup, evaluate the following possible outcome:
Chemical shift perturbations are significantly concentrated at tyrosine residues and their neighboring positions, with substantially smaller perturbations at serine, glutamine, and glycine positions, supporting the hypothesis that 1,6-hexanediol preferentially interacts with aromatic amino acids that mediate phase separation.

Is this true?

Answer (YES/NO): NO